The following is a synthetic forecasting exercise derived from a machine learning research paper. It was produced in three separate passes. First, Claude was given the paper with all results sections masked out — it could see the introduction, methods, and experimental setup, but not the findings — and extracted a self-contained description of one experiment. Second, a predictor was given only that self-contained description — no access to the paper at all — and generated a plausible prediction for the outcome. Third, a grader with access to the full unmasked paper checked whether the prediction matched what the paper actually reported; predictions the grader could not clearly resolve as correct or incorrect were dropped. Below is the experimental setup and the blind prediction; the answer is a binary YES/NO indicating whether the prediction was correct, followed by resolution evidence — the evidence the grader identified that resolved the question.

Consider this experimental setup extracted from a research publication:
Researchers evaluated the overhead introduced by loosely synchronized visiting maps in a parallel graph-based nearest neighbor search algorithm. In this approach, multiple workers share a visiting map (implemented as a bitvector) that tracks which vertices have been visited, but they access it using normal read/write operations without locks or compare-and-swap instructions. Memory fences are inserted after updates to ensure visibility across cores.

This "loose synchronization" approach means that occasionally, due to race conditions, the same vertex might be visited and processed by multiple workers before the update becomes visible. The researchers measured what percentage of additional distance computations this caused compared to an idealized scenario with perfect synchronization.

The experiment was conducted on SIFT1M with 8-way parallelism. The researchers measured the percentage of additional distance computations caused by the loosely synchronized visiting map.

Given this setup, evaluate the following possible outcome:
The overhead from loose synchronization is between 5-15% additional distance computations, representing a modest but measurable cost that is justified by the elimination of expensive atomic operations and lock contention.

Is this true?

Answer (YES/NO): NO